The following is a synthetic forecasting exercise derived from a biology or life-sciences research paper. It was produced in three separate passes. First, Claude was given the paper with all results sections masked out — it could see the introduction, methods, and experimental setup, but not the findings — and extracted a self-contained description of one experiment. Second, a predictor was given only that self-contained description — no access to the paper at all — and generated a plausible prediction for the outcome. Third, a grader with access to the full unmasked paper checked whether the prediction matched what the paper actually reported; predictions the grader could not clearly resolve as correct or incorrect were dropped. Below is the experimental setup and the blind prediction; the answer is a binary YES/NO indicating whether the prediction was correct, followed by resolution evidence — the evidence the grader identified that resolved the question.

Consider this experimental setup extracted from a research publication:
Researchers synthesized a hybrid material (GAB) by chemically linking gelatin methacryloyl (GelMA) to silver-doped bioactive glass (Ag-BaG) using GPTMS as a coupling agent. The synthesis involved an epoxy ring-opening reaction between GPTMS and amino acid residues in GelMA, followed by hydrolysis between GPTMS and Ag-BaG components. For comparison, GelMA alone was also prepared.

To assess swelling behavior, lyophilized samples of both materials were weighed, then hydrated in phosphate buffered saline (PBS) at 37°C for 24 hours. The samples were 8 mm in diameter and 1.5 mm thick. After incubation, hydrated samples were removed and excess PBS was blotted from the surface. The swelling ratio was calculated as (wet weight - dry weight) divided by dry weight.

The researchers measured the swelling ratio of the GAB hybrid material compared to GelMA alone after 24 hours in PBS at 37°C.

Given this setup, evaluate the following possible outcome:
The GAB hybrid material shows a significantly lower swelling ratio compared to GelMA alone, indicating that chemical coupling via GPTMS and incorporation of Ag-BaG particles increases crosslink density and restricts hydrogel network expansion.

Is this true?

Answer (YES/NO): YES